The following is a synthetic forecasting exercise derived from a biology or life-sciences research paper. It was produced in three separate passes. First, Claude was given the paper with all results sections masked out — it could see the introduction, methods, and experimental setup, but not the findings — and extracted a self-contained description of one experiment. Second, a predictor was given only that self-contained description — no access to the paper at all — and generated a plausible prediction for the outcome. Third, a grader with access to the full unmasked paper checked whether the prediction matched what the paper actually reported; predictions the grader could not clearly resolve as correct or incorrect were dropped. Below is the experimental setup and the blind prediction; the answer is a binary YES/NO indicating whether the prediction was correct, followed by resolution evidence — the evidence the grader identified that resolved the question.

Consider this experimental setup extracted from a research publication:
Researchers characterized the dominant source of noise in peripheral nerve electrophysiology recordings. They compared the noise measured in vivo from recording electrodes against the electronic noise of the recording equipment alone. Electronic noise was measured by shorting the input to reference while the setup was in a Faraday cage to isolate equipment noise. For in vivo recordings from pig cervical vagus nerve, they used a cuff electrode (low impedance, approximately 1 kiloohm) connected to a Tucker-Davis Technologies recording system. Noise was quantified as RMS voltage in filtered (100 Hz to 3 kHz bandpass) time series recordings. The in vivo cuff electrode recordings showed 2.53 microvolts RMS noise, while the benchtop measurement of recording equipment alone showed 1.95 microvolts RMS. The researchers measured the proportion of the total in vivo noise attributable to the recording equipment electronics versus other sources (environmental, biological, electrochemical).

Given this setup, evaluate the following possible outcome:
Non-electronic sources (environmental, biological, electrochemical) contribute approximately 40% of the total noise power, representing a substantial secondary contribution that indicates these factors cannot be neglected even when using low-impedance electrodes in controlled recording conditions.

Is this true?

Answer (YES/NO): NO